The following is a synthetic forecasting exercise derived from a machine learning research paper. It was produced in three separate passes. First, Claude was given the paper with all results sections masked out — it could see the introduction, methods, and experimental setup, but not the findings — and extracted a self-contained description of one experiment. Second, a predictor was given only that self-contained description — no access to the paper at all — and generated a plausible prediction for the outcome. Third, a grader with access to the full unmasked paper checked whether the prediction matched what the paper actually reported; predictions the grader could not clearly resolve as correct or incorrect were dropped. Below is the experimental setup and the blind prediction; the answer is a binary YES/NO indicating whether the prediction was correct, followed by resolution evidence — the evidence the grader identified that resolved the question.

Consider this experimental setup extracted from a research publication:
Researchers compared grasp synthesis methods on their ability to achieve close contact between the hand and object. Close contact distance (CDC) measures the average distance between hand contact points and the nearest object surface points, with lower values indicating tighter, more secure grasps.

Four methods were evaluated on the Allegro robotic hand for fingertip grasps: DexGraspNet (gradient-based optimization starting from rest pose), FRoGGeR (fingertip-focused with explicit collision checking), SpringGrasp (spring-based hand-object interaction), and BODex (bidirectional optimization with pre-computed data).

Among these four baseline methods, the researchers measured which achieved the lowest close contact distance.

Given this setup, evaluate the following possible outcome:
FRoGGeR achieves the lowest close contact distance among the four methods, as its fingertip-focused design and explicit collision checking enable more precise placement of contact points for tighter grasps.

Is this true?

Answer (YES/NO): NO